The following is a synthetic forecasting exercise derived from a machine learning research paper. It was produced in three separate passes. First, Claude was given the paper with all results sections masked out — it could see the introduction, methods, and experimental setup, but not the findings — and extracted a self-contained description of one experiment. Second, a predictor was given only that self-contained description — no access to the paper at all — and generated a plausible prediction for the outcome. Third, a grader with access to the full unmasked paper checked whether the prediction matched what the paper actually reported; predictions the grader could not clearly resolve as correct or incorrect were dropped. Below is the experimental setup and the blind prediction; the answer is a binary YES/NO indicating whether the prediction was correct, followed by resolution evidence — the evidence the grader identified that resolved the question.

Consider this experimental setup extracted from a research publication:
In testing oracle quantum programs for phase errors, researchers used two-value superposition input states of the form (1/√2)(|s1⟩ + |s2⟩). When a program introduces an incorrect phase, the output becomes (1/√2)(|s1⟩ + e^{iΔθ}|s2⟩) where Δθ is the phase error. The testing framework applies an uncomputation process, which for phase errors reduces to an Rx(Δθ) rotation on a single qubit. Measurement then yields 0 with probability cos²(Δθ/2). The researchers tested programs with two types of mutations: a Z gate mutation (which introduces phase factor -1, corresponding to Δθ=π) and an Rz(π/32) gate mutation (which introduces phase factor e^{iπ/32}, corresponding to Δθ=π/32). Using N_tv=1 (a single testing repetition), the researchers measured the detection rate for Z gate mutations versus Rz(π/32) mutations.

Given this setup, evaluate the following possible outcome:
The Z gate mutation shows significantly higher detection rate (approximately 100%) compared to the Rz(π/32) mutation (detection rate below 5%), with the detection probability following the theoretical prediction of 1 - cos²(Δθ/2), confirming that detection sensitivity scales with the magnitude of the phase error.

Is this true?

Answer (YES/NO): NO